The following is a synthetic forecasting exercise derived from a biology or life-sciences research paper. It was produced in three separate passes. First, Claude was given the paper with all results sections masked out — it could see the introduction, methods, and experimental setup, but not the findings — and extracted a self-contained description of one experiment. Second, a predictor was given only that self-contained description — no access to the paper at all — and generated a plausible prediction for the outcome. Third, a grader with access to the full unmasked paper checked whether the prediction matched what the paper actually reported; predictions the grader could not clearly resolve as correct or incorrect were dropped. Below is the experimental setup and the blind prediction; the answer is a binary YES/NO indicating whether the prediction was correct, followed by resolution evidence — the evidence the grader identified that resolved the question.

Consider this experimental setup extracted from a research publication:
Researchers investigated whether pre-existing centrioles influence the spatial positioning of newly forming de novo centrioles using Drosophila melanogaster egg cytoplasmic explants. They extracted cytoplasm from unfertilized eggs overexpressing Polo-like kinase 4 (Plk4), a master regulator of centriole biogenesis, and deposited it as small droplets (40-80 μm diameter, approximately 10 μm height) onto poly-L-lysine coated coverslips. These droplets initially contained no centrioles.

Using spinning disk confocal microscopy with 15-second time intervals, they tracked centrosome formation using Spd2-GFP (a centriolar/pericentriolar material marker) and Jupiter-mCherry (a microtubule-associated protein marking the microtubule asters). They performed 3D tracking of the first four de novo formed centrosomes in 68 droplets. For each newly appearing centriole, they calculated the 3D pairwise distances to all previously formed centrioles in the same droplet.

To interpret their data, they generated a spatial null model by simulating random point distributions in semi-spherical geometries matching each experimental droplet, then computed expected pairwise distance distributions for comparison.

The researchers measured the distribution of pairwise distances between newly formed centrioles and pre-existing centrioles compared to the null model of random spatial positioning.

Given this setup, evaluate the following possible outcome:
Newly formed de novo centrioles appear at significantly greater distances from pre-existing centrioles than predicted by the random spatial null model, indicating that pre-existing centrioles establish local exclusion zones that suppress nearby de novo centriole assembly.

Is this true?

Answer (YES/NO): NO